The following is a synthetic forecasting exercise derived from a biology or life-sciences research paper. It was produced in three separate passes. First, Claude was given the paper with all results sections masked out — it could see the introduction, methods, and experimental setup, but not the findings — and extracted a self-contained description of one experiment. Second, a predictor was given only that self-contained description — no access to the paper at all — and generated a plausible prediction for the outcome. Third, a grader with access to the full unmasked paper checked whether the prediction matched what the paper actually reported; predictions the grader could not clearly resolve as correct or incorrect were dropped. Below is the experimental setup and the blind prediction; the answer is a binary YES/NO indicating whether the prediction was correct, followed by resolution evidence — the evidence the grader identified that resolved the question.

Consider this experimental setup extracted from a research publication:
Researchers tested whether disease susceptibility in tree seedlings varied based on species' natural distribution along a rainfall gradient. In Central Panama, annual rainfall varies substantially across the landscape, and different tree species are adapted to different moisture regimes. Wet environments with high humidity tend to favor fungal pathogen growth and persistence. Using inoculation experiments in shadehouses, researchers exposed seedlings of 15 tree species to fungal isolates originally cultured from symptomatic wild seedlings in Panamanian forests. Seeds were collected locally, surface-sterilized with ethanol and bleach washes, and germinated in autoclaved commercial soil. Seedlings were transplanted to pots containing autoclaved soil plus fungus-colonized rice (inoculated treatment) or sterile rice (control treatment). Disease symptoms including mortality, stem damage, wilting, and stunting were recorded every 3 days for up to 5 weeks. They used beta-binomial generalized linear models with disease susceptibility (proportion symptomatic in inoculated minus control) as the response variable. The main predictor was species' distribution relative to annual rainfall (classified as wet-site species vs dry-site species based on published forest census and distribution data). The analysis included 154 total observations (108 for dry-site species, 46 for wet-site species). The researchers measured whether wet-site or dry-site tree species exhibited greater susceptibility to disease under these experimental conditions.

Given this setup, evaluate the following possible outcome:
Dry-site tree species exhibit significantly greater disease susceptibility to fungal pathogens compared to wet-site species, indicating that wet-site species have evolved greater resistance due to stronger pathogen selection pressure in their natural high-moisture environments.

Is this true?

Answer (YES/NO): YES